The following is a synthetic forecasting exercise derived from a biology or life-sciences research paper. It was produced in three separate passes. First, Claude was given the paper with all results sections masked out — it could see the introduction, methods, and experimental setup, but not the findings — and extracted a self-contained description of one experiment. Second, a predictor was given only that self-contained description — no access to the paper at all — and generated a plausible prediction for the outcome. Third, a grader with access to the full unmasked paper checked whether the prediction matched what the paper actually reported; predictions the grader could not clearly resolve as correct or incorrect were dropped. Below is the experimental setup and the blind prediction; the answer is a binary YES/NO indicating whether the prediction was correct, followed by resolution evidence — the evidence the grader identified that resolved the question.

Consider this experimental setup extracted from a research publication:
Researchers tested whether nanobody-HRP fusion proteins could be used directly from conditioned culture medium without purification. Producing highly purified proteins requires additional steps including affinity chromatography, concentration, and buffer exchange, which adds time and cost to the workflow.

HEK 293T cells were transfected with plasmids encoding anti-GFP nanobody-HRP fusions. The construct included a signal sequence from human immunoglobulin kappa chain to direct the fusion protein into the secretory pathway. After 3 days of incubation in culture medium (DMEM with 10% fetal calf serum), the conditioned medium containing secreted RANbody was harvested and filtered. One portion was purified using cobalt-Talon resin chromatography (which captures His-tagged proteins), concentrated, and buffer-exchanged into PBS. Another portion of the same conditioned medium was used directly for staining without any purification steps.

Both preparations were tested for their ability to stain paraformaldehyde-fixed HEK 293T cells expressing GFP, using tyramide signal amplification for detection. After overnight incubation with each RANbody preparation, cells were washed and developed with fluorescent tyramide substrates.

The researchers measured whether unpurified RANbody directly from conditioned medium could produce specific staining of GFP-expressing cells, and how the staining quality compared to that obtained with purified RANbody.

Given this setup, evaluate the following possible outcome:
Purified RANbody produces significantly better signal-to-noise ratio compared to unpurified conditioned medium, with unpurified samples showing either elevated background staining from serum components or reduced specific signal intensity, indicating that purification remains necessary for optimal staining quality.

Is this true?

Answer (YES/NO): NO